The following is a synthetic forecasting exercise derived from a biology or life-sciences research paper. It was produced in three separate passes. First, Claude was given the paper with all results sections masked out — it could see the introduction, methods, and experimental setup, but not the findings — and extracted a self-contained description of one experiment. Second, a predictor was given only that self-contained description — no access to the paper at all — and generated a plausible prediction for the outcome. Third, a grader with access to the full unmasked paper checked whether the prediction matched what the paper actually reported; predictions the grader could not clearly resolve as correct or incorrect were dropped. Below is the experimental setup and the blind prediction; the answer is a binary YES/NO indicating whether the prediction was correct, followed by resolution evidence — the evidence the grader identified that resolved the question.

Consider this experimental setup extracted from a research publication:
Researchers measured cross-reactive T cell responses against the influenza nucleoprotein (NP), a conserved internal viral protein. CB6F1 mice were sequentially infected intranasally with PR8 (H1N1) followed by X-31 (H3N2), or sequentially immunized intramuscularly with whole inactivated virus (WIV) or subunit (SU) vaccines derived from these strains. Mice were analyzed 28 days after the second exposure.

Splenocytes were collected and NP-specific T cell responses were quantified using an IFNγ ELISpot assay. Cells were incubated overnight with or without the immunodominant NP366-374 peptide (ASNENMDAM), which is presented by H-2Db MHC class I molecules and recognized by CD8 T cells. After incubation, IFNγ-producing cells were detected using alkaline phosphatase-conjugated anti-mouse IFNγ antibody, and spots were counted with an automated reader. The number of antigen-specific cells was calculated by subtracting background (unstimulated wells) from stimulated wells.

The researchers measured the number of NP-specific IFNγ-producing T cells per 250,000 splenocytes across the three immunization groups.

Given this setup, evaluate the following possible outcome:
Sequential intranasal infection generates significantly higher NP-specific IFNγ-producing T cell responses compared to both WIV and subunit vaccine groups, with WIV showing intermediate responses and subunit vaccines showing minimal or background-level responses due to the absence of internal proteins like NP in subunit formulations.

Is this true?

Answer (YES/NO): YES